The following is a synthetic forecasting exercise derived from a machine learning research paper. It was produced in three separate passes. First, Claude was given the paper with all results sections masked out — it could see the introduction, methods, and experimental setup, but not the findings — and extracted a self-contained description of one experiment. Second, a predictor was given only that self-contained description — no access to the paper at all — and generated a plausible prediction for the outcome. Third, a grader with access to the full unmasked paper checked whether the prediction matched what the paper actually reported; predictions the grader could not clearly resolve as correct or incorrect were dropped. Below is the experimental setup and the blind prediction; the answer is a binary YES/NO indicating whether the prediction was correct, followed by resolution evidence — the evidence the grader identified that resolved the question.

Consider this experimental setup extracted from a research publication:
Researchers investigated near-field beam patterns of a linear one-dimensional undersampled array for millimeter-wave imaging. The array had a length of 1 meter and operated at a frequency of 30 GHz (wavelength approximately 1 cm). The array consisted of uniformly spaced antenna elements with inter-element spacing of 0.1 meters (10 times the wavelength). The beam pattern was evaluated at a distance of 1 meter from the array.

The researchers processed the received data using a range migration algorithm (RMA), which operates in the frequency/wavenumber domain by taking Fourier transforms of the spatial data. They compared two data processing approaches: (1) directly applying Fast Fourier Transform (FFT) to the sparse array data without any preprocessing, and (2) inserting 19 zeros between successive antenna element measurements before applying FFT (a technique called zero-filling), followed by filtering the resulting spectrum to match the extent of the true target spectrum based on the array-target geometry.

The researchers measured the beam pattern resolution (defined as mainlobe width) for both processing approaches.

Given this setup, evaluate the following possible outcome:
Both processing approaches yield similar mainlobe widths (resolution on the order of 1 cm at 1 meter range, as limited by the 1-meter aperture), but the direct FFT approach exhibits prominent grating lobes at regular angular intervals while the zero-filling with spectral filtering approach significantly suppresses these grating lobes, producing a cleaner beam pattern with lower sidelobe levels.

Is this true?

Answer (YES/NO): NO